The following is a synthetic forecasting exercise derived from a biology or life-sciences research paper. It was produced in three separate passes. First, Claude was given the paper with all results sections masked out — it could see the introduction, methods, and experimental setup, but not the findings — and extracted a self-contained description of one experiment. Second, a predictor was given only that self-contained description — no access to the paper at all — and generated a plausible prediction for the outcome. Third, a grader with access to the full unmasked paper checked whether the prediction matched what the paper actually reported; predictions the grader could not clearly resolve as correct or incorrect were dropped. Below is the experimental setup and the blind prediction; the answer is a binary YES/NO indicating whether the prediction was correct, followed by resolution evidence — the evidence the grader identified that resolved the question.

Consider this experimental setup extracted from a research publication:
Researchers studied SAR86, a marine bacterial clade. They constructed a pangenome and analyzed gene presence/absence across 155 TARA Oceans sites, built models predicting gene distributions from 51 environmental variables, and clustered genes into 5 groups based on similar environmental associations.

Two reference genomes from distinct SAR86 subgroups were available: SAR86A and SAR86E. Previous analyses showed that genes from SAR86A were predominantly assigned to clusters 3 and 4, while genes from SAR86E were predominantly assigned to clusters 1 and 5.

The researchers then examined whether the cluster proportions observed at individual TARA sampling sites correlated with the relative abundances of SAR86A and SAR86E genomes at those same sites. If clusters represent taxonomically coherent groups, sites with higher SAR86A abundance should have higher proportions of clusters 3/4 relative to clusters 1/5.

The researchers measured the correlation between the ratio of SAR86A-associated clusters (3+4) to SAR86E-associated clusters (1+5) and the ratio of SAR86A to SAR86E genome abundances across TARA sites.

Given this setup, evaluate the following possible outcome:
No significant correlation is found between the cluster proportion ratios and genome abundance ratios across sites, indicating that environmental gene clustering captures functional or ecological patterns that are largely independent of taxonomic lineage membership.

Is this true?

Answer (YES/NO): NO